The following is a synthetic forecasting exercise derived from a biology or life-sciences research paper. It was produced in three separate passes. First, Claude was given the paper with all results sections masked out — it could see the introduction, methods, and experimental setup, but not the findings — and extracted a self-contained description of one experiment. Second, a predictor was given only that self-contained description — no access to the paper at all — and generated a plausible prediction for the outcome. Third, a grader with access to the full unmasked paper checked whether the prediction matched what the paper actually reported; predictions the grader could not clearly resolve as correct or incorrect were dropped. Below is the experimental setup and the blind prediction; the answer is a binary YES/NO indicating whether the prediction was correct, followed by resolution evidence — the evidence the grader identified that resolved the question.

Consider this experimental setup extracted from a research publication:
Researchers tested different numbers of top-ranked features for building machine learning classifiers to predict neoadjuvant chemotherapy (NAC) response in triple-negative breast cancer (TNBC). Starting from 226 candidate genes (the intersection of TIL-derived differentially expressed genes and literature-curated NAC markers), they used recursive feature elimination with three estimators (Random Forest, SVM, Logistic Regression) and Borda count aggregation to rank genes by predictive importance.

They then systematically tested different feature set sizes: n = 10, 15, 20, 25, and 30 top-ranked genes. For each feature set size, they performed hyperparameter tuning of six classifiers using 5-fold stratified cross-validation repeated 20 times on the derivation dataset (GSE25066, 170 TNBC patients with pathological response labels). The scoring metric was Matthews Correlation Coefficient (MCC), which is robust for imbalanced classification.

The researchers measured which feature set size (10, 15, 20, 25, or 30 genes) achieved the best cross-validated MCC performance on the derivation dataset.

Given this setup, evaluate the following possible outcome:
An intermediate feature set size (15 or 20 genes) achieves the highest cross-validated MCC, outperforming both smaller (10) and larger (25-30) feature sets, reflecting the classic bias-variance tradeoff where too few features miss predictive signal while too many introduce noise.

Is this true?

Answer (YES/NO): NO